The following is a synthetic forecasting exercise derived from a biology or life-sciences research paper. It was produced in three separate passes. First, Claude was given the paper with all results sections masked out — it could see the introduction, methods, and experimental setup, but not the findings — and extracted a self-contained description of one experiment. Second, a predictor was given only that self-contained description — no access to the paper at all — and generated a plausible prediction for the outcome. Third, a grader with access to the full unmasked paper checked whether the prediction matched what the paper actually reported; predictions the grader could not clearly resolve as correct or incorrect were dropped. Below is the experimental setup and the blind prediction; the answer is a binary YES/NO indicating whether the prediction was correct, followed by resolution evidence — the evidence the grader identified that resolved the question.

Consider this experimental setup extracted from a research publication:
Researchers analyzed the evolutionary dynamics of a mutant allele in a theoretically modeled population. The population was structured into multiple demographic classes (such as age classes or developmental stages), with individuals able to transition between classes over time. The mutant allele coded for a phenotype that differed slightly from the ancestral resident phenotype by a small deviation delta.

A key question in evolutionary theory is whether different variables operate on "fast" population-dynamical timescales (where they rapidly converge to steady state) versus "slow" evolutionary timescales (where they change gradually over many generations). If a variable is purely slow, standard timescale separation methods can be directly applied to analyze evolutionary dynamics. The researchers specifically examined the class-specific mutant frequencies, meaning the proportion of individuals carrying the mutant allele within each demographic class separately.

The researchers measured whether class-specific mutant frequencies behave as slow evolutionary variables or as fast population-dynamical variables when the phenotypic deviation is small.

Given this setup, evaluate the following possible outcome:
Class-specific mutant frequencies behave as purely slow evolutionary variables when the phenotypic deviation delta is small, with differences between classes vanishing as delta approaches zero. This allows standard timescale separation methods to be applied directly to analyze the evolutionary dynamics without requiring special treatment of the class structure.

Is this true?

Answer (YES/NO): NO